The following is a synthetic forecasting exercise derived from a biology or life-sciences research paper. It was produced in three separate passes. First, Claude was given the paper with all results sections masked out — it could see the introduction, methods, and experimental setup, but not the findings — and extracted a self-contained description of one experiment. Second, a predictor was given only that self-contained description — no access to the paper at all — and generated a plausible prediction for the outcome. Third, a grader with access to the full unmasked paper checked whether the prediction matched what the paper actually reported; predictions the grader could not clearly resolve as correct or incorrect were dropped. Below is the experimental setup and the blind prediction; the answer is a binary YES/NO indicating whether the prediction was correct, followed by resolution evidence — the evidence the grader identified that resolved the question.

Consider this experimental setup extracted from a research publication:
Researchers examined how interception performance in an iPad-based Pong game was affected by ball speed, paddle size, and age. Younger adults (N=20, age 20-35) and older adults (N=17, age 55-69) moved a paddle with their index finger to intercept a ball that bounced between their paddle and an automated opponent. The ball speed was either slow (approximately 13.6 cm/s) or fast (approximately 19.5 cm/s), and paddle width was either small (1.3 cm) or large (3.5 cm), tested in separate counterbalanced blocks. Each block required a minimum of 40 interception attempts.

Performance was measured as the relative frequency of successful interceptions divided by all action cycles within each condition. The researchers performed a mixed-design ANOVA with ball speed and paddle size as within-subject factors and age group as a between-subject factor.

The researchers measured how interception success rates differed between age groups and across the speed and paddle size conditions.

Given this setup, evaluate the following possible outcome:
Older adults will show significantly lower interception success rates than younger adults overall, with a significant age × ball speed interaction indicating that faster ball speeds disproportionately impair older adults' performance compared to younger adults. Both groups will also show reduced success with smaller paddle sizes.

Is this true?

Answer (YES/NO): YES